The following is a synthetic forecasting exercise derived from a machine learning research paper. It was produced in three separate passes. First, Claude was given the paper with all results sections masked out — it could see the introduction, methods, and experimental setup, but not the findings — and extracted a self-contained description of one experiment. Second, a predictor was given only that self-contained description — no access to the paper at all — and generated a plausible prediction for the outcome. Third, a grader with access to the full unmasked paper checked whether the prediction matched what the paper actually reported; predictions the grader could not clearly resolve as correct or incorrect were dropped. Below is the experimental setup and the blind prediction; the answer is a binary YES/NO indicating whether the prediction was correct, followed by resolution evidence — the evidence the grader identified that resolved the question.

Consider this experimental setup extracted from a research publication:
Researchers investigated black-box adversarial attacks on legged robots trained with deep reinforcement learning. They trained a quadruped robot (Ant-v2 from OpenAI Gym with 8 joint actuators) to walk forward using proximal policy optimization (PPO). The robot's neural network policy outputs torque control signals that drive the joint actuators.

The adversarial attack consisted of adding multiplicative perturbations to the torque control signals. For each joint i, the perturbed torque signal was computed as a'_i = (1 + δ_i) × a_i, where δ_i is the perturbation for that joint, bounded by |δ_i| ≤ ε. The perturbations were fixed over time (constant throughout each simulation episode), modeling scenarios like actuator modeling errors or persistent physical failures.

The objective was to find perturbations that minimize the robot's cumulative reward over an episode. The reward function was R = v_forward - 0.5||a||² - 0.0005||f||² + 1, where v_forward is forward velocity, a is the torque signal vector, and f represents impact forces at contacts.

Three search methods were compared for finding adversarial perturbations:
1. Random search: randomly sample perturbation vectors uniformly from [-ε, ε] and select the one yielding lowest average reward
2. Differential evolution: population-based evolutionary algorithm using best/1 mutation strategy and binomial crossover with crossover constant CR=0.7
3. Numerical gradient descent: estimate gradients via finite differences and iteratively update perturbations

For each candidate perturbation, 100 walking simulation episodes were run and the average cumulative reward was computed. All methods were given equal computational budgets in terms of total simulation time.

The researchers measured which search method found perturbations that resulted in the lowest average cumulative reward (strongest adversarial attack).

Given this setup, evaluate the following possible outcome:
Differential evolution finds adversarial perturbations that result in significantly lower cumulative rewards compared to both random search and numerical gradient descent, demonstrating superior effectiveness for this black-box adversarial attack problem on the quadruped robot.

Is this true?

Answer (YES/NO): YES